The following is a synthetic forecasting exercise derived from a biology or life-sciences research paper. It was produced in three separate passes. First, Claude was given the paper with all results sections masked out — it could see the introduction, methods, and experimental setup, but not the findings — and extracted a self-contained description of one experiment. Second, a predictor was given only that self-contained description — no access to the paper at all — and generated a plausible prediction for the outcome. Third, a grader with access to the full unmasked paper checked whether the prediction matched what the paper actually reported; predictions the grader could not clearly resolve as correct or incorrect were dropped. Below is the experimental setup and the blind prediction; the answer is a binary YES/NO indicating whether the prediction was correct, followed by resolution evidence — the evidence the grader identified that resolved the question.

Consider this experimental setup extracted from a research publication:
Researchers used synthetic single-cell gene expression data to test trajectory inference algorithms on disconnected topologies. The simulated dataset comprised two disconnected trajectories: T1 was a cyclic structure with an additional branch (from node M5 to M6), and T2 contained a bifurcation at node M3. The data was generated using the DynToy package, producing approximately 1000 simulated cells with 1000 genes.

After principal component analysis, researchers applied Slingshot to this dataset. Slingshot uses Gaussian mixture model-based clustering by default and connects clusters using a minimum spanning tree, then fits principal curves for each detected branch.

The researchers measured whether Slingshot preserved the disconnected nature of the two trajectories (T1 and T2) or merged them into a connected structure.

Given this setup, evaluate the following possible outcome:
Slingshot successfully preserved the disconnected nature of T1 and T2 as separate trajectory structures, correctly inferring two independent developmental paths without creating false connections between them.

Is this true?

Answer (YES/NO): NO